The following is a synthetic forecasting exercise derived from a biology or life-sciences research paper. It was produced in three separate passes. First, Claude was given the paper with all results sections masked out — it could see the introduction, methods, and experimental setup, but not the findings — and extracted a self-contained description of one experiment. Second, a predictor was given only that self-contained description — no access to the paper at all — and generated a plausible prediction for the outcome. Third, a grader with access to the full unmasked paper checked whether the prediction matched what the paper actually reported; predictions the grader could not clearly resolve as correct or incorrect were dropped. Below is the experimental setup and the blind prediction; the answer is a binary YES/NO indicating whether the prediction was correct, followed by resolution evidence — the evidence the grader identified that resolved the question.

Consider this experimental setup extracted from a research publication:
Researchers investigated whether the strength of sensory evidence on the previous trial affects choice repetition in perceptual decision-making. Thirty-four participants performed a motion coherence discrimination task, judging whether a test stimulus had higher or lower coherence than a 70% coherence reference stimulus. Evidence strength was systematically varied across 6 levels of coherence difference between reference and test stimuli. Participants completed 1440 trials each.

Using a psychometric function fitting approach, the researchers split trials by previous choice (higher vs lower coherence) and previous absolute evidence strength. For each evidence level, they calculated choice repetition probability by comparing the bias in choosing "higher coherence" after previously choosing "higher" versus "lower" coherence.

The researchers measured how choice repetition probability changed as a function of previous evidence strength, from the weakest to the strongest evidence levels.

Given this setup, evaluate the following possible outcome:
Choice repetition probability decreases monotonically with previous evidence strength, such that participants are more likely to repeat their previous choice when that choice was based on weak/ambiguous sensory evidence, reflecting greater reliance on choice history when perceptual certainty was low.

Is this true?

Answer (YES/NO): NO